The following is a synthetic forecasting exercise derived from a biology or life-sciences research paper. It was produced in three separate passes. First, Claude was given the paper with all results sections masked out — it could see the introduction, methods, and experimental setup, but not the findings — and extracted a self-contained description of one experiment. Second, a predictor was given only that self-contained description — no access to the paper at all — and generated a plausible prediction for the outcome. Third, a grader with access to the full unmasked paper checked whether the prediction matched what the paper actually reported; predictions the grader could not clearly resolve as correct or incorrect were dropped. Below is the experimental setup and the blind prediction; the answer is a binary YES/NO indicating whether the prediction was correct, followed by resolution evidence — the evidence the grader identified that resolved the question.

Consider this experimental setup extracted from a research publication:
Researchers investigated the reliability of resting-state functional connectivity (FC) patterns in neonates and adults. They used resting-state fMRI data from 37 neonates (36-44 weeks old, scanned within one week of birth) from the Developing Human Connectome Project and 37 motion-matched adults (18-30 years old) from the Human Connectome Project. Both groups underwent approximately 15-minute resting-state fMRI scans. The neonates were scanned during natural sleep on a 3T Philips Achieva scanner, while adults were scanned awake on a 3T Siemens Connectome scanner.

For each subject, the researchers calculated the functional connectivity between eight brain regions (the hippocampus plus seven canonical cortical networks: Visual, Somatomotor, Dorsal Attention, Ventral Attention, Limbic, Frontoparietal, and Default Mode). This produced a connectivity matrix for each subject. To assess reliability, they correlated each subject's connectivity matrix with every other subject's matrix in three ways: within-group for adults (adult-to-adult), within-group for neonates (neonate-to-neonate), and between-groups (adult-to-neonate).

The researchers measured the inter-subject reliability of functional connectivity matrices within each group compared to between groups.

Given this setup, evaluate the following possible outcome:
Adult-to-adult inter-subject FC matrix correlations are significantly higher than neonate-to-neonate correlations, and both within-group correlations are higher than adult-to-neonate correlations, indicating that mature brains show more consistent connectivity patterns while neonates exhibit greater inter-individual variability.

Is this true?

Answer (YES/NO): NO